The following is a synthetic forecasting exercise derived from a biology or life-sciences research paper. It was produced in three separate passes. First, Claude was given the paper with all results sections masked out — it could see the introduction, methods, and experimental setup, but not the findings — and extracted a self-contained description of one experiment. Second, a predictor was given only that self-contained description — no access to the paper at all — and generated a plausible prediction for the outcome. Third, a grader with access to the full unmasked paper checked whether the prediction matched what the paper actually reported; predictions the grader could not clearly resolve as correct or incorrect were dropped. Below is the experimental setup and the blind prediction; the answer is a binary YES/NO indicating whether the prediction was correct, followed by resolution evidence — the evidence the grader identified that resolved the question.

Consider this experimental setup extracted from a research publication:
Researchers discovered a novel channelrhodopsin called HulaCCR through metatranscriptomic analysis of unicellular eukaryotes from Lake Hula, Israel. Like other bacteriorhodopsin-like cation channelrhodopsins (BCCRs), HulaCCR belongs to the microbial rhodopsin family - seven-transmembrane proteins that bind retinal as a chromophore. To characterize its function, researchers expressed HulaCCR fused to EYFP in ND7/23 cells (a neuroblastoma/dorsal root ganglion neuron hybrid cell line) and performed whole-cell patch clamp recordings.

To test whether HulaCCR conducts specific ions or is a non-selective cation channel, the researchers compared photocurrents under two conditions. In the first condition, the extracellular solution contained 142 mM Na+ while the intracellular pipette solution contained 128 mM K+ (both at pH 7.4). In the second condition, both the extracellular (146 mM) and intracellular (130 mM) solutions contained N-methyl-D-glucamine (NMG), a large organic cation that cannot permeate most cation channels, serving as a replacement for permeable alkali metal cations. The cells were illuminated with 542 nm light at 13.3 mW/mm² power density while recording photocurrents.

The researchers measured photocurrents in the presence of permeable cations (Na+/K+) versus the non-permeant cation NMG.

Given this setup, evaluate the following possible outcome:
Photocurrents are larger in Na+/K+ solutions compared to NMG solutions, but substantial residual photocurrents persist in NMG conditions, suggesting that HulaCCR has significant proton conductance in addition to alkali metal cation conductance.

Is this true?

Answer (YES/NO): NO